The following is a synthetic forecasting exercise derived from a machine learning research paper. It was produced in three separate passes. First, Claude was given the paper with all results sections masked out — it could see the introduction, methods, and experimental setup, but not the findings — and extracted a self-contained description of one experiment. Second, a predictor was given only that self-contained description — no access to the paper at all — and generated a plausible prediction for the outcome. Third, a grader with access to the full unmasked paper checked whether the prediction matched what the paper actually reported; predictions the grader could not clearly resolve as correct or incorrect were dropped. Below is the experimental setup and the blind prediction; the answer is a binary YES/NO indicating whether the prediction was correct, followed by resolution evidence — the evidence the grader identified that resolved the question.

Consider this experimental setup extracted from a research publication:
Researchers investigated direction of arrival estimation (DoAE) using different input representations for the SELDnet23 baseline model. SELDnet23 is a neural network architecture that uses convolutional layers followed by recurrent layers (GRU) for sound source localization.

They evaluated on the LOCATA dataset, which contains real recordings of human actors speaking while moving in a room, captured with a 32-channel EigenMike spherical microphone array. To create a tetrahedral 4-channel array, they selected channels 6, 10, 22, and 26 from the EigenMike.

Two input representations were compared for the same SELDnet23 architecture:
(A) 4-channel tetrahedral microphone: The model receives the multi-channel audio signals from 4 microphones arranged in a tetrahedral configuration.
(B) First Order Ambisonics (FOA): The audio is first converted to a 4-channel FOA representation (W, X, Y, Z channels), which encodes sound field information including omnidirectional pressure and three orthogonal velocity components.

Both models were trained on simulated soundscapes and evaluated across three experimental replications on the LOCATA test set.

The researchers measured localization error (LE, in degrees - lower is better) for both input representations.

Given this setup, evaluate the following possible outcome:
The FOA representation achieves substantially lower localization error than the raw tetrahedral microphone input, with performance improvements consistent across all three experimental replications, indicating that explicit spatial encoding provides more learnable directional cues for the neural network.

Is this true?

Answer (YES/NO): NO